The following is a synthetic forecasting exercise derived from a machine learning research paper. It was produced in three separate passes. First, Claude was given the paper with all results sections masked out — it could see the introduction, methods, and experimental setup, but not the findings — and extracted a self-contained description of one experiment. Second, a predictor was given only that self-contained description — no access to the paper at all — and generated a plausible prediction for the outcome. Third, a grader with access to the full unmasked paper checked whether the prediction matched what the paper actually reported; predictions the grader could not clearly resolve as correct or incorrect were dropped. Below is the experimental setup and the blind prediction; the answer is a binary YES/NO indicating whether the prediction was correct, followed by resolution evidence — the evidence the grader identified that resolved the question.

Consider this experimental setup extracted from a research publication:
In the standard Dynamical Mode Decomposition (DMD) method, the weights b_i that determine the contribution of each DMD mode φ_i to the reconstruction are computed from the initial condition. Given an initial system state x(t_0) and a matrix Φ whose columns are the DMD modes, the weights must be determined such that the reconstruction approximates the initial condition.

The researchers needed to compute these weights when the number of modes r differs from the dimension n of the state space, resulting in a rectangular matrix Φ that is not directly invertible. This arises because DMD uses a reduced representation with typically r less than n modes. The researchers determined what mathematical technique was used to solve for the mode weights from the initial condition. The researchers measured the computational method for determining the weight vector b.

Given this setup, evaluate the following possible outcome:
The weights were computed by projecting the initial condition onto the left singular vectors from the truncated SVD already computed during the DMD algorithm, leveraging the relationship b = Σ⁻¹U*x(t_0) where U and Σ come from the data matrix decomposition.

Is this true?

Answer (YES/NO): NO